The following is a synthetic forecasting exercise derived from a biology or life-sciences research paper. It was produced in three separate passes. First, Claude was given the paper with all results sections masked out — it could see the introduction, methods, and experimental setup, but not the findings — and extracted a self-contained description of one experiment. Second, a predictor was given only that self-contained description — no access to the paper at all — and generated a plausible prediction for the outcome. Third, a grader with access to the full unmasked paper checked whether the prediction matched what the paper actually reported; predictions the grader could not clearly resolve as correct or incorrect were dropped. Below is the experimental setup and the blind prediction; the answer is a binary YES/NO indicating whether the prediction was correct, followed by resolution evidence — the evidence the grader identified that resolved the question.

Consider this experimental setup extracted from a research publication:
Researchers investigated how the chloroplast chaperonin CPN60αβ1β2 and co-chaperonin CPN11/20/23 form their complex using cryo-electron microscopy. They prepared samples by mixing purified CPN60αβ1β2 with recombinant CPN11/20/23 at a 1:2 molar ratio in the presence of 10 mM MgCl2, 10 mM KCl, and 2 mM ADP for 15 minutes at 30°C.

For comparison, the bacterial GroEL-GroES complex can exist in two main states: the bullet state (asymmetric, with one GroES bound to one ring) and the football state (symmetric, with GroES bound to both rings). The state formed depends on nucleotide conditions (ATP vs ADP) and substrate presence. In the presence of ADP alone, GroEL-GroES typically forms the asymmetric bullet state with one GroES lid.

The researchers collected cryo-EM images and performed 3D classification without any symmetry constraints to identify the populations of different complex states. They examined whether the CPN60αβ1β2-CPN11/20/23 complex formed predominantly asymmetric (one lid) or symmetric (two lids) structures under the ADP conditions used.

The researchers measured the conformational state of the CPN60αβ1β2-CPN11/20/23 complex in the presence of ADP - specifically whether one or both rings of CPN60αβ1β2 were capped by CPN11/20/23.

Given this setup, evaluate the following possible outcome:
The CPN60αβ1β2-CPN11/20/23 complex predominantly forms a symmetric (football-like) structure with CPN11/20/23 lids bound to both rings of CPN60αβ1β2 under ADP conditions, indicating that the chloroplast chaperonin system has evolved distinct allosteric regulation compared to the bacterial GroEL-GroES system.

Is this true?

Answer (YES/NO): NO